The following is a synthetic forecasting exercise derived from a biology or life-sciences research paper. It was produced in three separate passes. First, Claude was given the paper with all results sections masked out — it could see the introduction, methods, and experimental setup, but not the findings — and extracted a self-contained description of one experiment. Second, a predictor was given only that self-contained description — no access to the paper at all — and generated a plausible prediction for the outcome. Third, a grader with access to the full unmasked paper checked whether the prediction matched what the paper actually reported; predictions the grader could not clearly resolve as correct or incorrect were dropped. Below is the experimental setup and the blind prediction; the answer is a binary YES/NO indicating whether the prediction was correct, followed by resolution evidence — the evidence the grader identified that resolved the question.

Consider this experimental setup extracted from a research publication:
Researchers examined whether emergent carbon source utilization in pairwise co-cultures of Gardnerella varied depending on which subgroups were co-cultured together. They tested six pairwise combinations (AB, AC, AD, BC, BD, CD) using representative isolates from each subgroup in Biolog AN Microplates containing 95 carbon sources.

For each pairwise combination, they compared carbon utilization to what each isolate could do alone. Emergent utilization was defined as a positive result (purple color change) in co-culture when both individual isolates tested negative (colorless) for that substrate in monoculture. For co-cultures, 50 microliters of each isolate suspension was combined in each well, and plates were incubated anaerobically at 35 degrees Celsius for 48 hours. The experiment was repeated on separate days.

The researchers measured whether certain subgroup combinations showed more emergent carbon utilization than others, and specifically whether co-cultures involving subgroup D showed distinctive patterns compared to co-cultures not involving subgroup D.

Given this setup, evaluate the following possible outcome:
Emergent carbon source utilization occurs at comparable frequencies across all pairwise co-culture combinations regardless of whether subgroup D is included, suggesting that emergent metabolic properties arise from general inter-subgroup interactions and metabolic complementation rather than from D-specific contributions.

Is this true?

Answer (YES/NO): NO